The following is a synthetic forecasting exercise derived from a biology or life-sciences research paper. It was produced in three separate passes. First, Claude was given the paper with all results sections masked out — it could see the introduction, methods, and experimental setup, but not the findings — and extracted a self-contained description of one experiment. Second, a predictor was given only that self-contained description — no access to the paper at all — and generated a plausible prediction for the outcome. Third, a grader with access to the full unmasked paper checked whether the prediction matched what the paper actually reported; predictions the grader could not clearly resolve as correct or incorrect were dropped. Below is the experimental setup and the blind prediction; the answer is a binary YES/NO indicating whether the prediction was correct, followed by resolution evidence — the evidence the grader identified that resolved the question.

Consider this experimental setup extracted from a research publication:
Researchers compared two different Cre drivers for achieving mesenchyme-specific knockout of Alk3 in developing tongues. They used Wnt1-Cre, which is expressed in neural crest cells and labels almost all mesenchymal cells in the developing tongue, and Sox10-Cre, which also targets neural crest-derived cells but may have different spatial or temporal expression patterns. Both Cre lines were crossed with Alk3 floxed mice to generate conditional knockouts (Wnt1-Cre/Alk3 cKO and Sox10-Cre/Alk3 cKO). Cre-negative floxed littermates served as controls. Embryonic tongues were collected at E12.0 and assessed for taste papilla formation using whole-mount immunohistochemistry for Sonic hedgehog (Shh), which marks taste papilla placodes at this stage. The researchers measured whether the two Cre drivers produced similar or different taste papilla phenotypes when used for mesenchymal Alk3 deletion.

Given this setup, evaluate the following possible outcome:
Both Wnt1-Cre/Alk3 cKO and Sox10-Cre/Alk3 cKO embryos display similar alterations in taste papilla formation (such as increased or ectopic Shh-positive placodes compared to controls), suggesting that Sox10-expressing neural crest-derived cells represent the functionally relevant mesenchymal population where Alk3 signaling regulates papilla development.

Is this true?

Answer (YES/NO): NO